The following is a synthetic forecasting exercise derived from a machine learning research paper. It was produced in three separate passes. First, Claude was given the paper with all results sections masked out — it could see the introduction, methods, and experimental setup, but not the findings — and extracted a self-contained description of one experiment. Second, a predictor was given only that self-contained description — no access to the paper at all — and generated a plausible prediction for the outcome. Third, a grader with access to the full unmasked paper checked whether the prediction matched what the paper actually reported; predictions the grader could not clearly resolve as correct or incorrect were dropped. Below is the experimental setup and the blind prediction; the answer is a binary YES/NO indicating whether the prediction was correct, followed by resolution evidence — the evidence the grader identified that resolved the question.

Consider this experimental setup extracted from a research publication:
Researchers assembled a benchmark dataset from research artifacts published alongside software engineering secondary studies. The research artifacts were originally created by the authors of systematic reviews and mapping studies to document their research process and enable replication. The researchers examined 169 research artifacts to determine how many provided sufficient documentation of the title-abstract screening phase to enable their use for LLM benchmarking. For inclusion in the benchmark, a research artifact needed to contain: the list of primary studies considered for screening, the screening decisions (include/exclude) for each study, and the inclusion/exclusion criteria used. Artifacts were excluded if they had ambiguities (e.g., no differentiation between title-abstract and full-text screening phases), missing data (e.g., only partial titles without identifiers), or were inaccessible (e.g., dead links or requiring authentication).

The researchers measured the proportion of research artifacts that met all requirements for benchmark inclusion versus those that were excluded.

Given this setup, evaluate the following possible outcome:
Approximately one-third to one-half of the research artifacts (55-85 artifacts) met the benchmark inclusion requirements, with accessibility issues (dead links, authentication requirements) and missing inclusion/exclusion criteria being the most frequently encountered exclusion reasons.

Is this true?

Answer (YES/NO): NO